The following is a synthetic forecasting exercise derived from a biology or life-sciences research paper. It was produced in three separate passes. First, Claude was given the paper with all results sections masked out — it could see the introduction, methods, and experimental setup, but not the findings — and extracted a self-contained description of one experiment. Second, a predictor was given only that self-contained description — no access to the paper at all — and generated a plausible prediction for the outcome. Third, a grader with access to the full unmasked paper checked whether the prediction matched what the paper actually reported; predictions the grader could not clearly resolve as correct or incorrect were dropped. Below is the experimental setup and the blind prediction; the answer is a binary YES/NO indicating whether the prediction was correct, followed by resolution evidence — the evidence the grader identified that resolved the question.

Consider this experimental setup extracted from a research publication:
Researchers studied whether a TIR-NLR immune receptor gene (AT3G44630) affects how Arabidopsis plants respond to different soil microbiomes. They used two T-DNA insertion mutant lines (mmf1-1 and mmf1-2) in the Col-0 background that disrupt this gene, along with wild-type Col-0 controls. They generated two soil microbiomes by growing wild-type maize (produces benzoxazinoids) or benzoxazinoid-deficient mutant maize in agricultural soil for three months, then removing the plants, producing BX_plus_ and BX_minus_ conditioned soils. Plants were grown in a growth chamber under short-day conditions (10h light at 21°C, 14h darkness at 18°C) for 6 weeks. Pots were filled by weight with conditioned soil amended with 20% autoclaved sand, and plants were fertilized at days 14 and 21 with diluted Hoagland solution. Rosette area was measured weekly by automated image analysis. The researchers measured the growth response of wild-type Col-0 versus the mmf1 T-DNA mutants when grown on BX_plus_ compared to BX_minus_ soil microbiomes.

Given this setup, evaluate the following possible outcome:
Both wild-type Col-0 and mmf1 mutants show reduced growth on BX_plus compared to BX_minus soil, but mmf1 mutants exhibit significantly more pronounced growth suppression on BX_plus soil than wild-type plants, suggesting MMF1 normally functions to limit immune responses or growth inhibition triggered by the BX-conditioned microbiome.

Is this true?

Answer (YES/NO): NO